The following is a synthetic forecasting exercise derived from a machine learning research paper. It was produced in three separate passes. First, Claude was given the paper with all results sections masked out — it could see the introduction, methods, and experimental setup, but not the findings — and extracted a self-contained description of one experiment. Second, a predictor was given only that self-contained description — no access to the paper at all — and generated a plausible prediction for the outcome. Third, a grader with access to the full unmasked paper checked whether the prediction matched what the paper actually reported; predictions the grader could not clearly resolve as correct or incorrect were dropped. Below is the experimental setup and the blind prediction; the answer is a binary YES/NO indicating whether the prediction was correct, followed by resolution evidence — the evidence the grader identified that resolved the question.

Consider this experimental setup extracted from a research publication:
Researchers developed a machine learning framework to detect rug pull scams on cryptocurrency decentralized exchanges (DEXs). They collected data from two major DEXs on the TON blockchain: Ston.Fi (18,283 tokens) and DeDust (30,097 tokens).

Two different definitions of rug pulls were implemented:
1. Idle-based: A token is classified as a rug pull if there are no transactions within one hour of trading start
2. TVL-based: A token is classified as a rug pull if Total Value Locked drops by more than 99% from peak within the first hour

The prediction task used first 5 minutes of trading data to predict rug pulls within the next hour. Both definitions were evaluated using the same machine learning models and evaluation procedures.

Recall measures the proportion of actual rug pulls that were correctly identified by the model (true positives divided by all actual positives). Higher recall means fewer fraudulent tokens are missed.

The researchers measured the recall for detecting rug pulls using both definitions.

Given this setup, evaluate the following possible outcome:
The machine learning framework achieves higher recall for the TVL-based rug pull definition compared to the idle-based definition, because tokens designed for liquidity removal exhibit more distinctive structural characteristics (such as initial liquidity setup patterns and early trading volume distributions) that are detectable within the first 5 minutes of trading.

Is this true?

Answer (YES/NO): NO